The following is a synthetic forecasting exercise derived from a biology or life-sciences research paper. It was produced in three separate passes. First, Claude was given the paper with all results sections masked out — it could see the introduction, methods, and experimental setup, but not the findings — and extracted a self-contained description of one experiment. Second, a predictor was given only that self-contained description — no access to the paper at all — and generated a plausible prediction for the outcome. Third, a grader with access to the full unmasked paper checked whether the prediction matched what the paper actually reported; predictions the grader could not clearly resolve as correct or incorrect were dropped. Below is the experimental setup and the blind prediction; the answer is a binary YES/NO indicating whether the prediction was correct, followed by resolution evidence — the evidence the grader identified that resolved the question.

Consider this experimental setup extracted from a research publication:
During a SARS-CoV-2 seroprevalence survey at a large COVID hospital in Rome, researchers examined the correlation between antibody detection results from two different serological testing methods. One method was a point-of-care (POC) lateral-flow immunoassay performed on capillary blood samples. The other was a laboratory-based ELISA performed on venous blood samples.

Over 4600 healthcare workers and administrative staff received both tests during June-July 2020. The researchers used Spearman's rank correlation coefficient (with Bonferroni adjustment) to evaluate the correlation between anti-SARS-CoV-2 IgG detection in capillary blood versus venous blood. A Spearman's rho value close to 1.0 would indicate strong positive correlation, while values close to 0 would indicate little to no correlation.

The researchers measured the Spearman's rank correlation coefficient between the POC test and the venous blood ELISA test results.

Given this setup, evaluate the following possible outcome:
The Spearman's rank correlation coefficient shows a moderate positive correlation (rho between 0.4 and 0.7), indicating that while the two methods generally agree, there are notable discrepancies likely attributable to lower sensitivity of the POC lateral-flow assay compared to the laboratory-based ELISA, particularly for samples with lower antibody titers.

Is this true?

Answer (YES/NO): NO